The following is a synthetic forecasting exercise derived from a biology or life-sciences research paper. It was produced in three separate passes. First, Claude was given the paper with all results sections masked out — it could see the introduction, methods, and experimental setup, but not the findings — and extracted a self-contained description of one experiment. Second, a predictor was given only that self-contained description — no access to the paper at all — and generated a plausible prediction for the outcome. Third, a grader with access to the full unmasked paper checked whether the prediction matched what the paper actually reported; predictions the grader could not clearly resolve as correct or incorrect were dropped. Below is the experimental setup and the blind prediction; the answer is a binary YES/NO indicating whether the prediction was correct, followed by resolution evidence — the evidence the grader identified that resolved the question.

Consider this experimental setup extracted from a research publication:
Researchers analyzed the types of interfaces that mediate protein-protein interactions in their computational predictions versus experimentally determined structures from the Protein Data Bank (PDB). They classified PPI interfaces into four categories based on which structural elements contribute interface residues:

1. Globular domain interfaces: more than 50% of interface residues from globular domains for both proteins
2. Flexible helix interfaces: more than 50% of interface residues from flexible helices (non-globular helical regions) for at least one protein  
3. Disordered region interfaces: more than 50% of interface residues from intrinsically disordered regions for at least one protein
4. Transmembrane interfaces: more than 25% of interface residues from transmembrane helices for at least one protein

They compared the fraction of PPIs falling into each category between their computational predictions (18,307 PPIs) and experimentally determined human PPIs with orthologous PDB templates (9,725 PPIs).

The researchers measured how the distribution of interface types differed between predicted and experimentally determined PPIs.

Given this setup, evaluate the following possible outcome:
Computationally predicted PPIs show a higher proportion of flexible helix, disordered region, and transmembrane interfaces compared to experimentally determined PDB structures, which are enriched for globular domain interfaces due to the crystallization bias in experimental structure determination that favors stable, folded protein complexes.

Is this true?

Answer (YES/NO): NO